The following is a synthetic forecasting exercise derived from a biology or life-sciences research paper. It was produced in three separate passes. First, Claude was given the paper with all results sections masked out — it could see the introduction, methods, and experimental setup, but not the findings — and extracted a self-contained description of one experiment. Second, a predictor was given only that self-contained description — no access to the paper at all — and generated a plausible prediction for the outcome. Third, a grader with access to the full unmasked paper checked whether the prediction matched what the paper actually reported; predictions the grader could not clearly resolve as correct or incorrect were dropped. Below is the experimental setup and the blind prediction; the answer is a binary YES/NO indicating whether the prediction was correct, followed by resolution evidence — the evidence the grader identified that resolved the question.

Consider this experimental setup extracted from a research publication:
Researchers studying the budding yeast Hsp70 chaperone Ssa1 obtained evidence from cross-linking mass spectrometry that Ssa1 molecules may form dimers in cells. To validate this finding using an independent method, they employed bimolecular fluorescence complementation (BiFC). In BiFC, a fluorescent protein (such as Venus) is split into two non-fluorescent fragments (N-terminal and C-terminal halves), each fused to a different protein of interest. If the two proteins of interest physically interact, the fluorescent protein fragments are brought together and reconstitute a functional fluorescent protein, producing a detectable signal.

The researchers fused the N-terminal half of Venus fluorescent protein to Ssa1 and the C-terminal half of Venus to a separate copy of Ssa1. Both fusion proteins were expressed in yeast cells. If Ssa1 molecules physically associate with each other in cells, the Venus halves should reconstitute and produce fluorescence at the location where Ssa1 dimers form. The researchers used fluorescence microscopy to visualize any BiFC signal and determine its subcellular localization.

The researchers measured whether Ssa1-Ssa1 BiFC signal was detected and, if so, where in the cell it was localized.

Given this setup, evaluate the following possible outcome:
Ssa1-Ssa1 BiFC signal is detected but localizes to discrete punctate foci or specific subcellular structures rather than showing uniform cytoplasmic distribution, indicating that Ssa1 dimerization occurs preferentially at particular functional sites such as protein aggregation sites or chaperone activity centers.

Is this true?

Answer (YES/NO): NO